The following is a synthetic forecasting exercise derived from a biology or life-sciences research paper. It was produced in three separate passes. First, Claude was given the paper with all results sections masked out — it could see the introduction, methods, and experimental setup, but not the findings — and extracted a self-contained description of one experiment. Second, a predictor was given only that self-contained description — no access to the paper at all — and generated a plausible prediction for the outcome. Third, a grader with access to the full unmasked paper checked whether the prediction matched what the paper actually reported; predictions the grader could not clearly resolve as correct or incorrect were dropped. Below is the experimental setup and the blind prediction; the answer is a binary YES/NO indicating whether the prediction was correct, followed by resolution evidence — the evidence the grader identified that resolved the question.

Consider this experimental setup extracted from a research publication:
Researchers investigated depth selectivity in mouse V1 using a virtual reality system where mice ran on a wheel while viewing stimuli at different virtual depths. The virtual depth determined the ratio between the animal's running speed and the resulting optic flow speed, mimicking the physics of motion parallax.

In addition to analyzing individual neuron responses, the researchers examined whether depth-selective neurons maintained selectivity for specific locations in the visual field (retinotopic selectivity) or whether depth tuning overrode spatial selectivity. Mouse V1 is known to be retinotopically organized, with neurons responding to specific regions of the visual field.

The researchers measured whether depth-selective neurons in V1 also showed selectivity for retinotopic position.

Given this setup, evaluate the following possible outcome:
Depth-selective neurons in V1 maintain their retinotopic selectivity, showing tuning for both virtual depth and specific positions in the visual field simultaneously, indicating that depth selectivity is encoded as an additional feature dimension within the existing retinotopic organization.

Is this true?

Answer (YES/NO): YES